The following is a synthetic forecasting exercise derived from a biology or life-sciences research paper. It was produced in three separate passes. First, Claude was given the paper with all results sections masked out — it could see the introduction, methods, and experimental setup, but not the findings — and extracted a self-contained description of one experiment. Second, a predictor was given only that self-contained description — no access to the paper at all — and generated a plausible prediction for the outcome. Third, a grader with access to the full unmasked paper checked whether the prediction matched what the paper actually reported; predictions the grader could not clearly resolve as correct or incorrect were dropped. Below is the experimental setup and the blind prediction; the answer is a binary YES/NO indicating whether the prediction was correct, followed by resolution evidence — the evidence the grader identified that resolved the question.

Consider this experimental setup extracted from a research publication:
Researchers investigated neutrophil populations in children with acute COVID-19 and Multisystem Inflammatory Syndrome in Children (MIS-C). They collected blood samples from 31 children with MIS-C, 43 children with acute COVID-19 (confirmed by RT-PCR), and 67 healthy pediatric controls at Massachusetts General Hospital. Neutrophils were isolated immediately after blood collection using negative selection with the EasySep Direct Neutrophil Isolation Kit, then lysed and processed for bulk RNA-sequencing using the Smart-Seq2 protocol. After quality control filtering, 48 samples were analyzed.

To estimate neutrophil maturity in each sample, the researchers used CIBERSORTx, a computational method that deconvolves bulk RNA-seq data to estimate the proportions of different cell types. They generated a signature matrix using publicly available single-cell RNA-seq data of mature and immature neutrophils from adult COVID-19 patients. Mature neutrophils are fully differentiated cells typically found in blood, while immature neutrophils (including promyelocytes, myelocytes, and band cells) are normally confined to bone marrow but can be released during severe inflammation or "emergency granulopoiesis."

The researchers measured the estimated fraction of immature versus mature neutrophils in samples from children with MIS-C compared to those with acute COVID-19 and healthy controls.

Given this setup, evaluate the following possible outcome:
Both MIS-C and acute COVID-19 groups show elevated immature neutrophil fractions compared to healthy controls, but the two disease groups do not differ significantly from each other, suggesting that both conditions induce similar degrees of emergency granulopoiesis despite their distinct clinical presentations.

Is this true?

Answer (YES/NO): NO